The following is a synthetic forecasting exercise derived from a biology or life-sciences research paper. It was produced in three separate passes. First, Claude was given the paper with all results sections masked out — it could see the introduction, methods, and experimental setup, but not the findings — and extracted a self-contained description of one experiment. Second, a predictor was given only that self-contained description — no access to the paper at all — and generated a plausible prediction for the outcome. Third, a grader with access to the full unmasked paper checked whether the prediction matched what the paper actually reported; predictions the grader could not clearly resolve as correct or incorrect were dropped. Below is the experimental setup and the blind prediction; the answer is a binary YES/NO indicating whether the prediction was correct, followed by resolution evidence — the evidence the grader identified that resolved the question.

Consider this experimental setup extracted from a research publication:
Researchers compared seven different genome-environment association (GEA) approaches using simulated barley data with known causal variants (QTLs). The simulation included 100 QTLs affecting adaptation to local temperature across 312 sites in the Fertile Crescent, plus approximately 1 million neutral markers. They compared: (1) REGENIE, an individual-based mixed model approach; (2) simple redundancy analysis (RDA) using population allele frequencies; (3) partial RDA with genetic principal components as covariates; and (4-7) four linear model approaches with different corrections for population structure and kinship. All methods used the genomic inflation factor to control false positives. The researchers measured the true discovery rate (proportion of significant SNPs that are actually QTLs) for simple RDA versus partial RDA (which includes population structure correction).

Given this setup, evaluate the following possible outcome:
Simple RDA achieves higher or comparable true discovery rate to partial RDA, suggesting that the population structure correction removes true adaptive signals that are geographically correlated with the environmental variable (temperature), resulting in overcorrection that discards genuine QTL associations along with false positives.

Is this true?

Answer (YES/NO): NO